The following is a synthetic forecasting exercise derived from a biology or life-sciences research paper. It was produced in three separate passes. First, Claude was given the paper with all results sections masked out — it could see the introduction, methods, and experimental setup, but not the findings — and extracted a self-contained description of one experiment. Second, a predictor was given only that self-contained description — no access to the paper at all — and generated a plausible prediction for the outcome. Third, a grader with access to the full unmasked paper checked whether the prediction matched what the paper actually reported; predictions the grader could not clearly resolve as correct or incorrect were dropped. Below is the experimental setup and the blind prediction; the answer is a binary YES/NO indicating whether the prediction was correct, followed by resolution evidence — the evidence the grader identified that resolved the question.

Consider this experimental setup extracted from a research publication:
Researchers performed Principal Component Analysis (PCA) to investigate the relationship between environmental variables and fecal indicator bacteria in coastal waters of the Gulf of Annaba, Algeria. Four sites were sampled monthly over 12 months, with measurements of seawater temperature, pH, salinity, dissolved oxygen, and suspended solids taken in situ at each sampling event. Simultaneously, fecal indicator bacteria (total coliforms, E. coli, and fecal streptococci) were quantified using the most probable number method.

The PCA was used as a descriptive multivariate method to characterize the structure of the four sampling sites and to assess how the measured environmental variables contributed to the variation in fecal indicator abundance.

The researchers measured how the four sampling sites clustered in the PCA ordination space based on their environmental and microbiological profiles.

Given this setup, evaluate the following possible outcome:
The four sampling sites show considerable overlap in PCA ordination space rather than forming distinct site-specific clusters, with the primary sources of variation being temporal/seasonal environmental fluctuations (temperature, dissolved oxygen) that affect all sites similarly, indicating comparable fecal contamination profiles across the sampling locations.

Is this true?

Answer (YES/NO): NO